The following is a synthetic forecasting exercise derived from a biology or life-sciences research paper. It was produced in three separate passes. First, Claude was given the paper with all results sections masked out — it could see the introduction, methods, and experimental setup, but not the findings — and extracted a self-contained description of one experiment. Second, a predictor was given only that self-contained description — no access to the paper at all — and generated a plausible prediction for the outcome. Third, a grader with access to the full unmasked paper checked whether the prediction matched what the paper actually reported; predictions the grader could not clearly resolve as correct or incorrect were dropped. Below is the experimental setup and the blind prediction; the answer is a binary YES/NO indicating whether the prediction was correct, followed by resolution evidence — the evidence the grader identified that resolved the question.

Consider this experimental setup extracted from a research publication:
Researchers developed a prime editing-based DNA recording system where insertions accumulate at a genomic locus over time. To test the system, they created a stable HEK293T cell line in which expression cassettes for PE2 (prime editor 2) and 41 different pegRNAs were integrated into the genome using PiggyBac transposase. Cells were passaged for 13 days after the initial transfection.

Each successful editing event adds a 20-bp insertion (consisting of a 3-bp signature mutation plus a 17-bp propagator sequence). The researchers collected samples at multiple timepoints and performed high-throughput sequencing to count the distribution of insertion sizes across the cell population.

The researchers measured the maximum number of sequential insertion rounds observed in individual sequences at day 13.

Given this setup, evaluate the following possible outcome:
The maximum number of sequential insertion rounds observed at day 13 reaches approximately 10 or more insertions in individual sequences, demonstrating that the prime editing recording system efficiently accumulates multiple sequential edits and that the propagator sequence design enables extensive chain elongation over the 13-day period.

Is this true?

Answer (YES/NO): NO